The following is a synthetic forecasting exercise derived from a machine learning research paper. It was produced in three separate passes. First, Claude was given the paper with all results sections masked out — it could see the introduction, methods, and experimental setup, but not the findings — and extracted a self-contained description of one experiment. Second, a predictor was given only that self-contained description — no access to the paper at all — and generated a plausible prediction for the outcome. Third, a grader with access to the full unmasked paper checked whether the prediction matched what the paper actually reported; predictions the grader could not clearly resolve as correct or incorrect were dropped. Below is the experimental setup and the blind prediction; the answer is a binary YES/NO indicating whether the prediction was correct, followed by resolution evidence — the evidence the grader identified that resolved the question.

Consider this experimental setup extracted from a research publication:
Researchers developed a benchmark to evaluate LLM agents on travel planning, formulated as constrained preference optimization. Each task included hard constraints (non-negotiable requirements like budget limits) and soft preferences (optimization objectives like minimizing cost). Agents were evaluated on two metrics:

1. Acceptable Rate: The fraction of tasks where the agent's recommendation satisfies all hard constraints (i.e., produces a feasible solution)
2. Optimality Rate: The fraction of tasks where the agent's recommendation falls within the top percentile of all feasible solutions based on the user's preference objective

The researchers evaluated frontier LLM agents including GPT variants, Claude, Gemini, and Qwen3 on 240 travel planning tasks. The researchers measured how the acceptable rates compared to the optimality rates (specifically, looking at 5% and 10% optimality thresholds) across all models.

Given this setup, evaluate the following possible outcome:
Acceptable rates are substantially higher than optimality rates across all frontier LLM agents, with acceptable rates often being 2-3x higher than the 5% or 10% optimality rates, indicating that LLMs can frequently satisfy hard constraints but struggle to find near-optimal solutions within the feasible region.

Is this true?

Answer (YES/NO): YES